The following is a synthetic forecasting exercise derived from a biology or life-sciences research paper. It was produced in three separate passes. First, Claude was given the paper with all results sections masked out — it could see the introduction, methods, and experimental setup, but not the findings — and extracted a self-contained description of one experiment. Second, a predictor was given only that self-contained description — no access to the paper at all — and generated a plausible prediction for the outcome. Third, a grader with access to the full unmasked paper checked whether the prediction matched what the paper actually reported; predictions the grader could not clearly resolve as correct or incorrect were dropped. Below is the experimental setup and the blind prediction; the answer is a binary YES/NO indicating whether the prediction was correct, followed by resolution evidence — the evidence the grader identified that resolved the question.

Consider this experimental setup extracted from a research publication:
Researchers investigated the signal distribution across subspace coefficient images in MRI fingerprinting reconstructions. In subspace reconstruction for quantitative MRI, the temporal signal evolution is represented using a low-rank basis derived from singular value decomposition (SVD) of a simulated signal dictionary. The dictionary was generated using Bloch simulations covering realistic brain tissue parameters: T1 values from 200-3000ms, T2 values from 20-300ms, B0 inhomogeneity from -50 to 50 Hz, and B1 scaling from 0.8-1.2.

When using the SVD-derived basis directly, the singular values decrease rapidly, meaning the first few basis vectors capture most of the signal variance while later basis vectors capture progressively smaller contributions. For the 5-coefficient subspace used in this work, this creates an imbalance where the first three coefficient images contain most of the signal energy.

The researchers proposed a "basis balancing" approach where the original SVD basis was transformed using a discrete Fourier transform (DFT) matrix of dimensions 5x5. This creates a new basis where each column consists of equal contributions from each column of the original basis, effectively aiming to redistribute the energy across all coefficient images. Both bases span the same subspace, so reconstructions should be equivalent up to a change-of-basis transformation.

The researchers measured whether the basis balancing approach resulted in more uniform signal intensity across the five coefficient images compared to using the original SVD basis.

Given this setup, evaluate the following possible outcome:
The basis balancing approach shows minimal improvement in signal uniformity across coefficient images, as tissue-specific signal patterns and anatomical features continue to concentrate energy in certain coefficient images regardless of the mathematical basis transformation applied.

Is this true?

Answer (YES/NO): NO